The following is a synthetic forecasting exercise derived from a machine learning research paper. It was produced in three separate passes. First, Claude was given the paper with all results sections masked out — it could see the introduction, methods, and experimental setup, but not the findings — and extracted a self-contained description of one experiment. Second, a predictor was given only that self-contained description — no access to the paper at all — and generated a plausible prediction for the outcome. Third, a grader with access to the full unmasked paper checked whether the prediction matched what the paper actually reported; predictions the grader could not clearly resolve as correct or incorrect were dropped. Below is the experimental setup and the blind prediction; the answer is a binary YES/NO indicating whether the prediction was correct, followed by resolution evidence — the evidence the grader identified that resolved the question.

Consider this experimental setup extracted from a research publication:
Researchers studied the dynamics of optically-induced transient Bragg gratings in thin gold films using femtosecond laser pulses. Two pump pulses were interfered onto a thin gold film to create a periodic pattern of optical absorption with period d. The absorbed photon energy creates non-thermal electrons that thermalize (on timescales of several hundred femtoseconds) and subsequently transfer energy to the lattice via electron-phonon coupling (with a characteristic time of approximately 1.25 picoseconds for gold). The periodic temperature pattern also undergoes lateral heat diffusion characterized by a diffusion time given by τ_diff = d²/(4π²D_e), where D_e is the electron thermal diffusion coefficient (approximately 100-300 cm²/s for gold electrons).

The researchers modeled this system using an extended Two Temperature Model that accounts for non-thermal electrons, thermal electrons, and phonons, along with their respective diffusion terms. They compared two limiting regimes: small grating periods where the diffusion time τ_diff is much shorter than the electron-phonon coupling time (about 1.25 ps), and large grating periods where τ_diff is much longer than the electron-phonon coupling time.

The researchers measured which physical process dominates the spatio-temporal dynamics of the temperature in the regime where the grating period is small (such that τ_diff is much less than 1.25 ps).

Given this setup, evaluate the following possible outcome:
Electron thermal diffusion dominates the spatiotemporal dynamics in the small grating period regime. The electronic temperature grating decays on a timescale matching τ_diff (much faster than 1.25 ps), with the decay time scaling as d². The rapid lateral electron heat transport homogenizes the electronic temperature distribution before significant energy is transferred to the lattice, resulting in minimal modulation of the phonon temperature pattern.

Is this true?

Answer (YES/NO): NO